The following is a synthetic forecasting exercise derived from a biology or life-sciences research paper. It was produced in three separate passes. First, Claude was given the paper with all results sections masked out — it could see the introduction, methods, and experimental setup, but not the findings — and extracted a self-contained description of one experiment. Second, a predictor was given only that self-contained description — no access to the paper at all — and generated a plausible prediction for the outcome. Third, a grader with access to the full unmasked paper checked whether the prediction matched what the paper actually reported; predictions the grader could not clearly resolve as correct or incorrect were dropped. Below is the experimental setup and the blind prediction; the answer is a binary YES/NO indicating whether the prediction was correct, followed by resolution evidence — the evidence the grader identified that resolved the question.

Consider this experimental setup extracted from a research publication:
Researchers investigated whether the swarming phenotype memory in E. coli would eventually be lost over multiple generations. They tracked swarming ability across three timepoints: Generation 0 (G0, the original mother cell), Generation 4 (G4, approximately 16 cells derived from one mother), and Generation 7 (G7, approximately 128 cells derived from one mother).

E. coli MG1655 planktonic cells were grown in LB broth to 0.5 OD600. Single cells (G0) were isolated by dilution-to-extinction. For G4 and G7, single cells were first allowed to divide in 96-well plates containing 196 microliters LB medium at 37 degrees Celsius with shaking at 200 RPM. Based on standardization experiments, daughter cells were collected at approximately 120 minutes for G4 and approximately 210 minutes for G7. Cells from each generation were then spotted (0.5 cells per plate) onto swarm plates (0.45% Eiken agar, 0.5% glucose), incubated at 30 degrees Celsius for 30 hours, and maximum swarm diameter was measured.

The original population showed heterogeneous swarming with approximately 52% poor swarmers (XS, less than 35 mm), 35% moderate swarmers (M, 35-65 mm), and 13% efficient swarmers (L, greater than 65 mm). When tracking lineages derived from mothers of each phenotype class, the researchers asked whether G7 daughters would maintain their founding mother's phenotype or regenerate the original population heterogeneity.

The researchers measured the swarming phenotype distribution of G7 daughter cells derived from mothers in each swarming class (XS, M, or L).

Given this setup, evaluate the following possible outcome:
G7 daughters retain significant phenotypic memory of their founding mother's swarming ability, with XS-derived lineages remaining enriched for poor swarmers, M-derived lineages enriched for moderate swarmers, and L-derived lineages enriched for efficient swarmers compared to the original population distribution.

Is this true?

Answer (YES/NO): NO